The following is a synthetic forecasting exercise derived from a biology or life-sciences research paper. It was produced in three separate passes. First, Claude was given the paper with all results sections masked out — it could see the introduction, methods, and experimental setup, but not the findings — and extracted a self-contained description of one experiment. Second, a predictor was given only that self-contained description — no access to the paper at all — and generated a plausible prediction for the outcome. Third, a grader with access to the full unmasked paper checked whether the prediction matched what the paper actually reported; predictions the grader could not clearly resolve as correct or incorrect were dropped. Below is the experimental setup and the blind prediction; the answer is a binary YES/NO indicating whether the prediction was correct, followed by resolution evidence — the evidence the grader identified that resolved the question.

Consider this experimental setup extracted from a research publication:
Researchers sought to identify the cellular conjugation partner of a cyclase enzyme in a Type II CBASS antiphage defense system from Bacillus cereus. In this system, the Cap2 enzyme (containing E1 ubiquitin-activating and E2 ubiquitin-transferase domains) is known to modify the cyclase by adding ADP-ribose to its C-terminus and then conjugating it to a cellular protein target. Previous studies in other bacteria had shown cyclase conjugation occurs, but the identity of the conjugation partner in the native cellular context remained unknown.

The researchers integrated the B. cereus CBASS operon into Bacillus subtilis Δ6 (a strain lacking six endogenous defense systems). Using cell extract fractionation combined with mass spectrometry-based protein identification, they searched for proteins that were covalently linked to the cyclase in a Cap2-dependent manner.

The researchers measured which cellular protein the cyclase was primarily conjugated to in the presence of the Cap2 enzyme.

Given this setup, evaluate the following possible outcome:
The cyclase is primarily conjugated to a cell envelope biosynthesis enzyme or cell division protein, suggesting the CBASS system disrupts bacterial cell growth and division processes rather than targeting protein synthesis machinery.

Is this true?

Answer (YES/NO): NO